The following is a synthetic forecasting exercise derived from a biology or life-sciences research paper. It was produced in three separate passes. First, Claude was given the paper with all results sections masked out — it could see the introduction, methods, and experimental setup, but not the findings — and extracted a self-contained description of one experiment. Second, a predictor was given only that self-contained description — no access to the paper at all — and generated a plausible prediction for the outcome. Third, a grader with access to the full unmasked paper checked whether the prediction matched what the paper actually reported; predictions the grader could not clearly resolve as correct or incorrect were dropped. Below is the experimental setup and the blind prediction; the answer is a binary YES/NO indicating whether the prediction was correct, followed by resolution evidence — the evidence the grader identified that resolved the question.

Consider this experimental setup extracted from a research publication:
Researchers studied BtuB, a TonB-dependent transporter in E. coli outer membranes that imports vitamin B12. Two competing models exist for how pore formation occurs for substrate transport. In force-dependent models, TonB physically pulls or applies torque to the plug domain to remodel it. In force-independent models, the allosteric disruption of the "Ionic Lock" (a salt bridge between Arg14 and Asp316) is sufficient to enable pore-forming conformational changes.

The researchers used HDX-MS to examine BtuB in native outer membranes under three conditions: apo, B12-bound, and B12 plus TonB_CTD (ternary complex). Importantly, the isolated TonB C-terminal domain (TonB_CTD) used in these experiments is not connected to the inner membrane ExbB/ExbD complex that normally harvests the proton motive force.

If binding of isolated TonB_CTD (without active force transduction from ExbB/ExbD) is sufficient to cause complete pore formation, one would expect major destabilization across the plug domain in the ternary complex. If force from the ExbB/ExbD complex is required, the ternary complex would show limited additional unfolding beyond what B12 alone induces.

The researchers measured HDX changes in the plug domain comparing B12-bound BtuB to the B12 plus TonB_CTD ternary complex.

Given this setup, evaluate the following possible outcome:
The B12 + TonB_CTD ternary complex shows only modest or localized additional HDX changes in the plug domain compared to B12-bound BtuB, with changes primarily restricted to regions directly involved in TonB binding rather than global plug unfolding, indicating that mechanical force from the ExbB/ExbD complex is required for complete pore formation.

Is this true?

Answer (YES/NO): YES